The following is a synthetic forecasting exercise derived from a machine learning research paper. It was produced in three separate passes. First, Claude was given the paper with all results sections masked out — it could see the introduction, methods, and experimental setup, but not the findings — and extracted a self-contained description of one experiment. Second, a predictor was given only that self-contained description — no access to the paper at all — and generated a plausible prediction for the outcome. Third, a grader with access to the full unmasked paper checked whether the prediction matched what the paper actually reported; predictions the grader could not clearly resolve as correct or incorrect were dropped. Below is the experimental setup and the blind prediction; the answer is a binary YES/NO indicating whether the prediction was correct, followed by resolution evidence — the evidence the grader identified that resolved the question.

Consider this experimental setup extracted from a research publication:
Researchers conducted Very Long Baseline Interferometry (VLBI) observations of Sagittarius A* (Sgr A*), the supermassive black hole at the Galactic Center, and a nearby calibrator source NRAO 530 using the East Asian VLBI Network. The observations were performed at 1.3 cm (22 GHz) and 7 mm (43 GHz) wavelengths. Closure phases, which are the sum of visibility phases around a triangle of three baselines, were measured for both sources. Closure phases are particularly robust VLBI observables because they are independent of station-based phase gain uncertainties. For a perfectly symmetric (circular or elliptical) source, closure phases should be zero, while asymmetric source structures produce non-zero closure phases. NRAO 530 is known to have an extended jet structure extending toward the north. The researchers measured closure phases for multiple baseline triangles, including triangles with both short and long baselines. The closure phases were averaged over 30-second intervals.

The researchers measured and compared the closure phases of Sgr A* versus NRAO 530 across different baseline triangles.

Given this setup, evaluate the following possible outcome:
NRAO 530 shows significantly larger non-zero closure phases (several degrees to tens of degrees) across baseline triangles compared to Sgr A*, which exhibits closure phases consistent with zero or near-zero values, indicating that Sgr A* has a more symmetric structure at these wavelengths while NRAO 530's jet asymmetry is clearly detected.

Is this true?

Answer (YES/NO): YES